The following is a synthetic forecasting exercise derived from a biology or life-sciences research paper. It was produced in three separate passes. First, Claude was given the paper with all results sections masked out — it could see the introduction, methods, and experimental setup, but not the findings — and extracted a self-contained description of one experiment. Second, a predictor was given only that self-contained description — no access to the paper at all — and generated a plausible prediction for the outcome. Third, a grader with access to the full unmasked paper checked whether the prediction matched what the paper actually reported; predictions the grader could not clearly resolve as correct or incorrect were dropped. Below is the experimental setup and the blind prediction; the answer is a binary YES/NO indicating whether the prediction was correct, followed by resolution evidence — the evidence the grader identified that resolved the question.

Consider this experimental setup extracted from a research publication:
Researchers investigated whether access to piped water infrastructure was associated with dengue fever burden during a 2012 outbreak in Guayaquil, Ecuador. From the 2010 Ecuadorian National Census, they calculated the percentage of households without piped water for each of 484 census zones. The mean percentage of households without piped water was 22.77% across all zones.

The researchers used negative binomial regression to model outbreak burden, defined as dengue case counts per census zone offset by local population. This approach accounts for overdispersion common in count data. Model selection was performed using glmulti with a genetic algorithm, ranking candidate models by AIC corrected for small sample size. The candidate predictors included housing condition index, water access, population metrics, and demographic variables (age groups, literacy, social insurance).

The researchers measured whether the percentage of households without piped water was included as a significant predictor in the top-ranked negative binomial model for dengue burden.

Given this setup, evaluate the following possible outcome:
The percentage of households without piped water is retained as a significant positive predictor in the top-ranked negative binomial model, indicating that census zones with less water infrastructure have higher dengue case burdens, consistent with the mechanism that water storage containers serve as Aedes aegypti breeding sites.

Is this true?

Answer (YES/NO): NO